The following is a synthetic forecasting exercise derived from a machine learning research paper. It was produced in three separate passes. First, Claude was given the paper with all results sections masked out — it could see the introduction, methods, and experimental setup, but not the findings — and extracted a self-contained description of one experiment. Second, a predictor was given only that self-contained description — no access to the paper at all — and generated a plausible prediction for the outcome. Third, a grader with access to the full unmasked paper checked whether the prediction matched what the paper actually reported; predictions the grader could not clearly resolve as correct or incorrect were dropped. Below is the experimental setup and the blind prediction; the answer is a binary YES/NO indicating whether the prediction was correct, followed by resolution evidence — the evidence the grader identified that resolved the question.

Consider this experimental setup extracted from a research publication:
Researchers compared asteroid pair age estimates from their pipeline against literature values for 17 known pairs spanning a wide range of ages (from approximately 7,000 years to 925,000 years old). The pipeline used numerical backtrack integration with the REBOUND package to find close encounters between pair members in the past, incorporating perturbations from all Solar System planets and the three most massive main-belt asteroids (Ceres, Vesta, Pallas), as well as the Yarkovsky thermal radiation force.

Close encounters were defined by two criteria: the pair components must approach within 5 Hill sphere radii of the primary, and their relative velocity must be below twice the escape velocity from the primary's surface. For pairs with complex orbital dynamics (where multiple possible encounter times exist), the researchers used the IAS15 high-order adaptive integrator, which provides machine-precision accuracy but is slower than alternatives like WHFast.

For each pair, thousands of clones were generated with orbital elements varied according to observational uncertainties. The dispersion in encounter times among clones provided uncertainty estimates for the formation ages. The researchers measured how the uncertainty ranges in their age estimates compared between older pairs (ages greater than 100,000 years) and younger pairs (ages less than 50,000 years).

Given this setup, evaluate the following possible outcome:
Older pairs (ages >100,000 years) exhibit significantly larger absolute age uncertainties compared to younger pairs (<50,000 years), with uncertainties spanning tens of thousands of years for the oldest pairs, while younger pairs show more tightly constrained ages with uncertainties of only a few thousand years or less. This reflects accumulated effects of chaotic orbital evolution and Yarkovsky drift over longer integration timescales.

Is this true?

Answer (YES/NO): YES